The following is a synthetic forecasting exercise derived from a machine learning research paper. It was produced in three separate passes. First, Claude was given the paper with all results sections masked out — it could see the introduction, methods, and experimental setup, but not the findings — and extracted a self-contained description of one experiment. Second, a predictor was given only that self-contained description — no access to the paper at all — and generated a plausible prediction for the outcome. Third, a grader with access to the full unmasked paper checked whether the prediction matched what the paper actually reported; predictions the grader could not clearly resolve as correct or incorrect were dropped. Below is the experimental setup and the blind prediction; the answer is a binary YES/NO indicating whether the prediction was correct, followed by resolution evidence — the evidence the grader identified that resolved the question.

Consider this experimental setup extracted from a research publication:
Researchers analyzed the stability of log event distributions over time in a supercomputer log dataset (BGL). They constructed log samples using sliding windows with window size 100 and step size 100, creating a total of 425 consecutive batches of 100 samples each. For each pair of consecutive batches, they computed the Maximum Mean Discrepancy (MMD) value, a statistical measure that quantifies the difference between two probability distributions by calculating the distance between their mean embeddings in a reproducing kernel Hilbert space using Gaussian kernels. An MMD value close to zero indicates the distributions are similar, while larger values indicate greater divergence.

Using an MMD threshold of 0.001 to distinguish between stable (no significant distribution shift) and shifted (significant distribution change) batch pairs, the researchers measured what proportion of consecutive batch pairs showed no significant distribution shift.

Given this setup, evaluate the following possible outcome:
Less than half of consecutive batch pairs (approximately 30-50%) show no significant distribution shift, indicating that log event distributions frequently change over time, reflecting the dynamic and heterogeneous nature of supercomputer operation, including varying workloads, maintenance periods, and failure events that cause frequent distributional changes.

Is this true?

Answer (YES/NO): NO